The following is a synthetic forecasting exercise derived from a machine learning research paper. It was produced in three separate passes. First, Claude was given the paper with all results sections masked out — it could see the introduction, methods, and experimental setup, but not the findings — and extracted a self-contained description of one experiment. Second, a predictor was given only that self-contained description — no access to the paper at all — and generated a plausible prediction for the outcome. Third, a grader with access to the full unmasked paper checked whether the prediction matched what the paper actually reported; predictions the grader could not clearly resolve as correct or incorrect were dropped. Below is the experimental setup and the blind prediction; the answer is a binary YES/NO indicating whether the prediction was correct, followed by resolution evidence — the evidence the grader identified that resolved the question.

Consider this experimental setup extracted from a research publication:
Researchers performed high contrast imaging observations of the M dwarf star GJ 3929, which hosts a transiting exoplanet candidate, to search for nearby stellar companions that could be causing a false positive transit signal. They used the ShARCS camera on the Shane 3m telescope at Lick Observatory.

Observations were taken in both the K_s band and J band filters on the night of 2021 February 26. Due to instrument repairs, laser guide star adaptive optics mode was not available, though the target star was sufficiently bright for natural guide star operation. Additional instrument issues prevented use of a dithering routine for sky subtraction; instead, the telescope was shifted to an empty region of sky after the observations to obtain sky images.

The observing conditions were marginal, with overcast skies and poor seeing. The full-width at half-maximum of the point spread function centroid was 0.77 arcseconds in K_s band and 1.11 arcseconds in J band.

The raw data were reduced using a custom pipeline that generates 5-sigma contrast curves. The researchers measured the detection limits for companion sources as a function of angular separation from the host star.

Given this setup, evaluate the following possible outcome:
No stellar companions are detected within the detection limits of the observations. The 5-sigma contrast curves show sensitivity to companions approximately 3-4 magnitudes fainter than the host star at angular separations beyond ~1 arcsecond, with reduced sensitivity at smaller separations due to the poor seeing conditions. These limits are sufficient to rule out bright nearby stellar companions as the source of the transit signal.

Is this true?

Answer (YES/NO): NO